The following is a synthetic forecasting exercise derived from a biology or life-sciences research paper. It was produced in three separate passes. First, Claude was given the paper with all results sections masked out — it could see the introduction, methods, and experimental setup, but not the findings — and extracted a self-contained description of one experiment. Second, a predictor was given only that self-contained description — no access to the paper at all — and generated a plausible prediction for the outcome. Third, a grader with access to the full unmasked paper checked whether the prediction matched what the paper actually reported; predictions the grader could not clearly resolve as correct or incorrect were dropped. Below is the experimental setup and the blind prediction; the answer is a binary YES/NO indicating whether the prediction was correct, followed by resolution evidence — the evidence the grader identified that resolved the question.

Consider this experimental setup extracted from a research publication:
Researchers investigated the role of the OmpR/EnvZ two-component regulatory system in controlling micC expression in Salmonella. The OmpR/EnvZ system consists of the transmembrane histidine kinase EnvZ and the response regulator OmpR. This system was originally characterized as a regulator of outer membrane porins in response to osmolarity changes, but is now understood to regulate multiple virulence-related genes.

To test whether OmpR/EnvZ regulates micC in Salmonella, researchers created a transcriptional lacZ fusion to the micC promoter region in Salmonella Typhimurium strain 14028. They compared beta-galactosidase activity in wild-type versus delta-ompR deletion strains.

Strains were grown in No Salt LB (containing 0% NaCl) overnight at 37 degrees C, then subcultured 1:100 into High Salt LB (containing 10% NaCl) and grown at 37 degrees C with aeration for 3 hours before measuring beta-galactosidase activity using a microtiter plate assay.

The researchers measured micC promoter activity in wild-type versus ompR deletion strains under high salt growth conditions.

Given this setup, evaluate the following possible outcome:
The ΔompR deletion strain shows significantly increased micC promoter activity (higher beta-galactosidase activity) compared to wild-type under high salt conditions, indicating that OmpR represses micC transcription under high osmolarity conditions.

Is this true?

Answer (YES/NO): YES